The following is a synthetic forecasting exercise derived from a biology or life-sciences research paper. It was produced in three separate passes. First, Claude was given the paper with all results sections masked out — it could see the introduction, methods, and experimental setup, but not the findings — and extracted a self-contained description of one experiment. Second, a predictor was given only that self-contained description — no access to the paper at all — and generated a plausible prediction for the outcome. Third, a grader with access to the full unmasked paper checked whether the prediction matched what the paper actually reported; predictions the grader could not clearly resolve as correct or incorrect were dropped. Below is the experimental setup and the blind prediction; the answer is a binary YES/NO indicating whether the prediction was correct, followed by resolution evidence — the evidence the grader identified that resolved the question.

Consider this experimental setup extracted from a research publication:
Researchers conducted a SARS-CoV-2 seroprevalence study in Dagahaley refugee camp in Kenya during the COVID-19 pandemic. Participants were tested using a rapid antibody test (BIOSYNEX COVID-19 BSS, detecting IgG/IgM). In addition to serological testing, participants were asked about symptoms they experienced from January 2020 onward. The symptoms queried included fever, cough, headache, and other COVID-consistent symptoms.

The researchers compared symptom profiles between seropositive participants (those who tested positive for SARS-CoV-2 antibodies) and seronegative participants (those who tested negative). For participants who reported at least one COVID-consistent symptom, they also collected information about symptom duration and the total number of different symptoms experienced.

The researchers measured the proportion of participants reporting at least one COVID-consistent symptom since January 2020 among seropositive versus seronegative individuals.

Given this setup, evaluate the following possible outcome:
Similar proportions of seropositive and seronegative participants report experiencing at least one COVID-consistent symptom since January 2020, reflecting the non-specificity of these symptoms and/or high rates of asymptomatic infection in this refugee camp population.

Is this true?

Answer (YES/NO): NO